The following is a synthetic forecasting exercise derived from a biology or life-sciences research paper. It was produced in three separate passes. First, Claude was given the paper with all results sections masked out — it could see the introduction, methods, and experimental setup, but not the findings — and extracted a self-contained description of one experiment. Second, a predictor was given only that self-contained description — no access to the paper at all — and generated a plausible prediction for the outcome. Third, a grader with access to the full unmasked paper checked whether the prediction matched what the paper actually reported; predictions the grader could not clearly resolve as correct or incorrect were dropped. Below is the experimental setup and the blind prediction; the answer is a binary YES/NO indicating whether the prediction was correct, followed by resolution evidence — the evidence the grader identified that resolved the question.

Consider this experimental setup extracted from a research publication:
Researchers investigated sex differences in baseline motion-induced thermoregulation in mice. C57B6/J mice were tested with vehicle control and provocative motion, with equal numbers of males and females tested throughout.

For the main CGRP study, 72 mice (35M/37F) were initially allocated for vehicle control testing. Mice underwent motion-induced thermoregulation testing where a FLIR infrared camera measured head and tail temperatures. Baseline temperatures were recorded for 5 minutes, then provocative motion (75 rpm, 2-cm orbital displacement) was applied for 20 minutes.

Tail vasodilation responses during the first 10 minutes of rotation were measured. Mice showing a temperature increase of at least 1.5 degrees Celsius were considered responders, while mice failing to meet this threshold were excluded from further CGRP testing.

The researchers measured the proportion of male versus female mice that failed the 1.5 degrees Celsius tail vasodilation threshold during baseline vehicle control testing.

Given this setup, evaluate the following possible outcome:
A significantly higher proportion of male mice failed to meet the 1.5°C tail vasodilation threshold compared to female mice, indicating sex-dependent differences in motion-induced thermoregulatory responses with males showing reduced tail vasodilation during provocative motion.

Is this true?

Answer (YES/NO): NO